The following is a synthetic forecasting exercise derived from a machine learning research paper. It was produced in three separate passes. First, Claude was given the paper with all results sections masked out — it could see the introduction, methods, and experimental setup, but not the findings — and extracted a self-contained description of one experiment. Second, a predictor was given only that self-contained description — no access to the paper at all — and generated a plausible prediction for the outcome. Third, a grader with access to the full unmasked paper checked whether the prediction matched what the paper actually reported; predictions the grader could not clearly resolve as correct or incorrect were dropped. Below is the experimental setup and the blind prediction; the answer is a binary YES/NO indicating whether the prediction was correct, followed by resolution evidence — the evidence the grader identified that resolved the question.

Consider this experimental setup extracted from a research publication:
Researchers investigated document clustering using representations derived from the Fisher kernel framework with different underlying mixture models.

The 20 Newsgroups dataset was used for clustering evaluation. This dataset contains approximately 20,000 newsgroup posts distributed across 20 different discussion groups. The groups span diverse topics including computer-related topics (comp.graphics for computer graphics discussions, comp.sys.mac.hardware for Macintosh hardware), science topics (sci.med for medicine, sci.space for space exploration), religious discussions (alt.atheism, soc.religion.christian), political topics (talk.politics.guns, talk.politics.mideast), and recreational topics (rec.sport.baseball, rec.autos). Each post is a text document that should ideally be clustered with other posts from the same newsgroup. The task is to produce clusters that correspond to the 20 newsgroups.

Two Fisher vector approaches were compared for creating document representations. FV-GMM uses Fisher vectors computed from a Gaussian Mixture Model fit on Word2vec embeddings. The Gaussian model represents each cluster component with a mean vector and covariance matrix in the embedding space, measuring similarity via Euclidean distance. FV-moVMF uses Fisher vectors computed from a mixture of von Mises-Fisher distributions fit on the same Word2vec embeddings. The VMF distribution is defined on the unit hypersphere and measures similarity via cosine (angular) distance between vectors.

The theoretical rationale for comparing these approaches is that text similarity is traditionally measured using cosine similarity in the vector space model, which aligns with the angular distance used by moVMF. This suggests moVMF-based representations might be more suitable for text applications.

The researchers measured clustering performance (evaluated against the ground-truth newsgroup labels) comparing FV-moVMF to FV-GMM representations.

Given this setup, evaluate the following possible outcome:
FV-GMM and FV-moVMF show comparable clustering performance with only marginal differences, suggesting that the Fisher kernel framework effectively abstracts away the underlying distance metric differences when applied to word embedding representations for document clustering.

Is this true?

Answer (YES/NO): NO